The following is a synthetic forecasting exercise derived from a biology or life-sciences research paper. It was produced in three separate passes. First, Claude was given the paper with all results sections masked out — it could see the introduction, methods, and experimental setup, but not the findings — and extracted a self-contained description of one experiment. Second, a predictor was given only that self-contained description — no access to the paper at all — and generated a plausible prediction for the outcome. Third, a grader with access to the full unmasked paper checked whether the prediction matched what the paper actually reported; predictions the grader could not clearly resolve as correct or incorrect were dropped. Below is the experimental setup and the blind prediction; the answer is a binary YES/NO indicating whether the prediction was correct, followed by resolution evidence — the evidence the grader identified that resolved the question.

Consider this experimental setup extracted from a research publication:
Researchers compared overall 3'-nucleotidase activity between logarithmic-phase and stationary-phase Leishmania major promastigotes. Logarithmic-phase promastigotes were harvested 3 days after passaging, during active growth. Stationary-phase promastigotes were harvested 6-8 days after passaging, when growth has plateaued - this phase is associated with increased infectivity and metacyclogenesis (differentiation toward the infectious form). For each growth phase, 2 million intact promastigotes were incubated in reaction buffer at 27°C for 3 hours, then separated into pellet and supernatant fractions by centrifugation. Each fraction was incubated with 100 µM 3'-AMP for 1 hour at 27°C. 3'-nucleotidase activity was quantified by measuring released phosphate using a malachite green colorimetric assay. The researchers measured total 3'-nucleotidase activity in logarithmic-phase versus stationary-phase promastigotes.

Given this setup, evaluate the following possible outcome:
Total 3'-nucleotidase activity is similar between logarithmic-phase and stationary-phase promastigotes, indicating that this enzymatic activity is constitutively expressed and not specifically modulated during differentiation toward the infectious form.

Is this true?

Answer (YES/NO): NO